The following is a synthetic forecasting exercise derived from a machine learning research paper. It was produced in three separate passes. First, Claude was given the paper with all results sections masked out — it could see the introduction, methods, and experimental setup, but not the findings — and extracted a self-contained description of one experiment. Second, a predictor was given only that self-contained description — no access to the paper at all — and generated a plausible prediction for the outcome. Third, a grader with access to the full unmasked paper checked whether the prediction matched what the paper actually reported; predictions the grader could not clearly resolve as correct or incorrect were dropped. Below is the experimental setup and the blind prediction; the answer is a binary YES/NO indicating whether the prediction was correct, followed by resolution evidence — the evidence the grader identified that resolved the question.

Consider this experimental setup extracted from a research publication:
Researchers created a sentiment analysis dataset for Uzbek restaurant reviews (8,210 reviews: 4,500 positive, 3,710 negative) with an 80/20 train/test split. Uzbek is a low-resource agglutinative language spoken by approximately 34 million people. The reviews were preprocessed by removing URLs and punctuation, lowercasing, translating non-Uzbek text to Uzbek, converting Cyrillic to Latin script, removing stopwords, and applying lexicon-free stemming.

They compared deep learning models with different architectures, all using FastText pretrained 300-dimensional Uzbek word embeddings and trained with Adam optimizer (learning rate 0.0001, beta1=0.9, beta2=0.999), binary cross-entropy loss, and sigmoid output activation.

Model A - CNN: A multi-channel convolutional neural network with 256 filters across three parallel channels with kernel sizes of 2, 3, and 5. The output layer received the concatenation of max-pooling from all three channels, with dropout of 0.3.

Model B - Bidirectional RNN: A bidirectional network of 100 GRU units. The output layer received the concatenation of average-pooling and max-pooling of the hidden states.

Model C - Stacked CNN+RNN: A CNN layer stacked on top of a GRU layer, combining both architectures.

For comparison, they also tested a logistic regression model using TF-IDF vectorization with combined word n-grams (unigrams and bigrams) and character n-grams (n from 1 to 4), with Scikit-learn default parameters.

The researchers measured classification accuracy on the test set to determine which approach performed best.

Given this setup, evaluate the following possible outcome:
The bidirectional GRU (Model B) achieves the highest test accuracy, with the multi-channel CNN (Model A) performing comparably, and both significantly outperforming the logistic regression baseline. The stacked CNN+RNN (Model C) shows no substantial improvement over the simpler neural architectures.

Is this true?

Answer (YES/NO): NO